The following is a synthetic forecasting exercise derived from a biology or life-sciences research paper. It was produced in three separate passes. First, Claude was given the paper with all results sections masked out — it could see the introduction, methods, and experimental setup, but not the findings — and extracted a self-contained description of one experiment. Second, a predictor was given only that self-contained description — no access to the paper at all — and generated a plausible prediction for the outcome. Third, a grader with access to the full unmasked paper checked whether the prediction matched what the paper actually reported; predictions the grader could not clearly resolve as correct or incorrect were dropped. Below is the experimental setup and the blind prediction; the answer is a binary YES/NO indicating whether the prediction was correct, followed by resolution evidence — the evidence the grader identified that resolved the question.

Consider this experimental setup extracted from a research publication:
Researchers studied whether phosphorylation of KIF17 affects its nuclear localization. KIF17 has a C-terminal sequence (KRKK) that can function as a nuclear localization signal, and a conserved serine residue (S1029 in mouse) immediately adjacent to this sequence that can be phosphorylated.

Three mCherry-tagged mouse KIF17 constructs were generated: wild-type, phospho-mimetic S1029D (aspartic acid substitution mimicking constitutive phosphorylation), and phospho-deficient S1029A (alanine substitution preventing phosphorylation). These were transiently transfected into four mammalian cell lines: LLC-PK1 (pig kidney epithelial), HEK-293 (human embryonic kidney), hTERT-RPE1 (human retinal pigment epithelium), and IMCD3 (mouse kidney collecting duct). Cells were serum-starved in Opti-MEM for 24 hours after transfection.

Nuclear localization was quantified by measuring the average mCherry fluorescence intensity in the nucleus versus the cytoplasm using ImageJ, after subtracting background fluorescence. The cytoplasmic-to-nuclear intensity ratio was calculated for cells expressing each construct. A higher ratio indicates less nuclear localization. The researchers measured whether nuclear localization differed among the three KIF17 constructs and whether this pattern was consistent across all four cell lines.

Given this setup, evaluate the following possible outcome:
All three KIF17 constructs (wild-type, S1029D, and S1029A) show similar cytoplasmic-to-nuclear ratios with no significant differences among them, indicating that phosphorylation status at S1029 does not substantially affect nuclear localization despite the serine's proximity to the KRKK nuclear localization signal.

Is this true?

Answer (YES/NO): NO